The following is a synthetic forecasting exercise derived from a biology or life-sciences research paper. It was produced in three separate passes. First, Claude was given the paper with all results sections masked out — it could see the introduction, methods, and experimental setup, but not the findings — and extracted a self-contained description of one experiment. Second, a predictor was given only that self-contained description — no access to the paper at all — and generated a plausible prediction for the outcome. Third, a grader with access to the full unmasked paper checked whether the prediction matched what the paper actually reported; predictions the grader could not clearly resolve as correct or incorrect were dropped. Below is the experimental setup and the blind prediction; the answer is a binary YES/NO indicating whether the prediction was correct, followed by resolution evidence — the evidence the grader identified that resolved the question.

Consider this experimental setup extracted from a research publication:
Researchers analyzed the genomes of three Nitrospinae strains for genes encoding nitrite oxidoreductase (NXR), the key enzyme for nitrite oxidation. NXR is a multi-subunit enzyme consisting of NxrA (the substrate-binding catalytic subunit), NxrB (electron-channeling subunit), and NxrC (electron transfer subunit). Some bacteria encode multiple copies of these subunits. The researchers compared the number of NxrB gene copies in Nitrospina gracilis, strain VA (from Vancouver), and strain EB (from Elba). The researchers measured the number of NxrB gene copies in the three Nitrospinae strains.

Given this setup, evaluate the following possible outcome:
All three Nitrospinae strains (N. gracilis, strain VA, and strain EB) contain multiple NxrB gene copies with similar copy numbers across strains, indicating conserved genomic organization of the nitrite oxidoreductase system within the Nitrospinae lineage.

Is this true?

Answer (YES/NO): NO